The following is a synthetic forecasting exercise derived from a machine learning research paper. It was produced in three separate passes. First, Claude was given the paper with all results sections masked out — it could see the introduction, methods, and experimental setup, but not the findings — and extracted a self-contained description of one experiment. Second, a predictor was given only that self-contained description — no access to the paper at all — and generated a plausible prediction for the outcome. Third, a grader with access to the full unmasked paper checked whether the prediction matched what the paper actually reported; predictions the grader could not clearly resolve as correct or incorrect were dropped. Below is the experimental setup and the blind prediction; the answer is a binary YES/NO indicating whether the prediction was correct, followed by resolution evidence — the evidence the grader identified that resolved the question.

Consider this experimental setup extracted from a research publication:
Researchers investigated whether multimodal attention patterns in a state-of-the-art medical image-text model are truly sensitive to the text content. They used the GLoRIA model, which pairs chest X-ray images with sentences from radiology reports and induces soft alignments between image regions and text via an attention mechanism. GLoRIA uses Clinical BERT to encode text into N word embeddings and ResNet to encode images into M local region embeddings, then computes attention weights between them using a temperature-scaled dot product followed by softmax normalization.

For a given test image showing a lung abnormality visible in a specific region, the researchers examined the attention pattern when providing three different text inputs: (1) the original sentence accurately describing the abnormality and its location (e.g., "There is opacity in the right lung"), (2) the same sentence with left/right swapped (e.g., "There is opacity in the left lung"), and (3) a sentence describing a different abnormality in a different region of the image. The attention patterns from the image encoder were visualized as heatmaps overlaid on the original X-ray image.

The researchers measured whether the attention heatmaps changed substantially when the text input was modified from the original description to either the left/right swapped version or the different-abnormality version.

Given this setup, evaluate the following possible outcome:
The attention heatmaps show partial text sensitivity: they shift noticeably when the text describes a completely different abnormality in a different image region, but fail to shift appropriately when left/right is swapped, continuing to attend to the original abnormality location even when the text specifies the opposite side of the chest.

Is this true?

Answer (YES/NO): NO